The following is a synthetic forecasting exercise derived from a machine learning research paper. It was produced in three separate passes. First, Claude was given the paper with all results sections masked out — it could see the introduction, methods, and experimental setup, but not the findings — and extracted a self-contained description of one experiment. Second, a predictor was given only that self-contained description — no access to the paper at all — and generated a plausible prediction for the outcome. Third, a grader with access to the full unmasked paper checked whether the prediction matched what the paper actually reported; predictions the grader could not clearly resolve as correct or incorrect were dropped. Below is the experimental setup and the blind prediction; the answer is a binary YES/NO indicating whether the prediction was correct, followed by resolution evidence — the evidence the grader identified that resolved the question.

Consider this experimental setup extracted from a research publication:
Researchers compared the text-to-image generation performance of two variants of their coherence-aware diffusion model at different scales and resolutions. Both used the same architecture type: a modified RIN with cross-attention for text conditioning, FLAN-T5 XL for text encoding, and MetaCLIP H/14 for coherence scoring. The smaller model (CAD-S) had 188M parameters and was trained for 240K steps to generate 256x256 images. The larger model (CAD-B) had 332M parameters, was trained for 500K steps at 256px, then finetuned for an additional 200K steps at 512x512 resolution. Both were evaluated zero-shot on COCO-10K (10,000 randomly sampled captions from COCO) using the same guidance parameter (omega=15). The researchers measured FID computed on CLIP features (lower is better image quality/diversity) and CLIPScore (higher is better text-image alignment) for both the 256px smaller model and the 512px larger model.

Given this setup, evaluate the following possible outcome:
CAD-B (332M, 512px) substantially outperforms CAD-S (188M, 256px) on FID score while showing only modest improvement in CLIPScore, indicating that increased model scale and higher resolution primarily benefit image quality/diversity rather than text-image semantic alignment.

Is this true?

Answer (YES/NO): NO